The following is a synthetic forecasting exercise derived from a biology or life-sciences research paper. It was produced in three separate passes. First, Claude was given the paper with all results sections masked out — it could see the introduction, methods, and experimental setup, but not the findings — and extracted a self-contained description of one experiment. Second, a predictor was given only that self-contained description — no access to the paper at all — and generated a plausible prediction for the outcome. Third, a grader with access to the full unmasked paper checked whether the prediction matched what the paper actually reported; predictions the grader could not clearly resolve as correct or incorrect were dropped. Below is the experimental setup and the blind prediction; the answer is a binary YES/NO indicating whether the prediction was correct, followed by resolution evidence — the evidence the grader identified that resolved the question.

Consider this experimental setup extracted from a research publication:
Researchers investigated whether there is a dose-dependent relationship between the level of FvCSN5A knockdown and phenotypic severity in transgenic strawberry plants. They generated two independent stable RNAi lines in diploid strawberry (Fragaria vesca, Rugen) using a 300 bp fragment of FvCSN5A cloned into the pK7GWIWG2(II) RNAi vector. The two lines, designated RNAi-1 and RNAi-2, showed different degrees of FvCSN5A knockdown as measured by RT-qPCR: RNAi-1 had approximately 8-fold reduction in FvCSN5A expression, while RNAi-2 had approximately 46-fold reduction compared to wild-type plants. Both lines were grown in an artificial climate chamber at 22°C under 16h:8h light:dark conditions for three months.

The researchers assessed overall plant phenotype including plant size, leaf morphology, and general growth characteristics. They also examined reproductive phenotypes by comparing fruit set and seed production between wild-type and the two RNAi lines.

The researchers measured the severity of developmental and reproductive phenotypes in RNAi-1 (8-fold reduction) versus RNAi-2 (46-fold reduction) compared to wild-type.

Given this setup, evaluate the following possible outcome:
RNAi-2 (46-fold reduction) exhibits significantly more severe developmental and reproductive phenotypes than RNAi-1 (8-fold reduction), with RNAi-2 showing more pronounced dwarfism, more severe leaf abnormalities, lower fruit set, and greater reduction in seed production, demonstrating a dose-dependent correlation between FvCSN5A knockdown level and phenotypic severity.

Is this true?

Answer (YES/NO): NO